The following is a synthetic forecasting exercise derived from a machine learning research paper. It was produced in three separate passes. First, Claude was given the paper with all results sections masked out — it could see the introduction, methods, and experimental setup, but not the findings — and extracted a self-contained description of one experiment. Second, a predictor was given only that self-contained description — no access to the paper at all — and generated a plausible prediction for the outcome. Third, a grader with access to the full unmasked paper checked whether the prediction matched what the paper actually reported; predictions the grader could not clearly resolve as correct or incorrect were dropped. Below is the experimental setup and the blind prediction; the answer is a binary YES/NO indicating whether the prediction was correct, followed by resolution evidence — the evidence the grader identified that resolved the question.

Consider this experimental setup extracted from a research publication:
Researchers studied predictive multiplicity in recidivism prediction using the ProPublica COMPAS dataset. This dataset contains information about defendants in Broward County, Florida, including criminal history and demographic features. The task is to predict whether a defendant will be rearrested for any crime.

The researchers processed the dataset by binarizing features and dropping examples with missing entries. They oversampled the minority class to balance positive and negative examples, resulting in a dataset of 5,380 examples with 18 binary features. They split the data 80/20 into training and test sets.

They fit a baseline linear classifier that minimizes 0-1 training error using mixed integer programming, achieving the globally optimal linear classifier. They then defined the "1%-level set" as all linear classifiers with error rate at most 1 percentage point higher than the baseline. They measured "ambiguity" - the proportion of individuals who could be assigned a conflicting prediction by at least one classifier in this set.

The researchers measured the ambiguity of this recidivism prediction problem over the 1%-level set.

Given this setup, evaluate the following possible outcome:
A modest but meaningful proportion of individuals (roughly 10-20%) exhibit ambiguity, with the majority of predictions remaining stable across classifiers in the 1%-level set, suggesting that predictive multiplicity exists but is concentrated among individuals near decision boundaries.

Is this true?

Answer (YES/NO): NO